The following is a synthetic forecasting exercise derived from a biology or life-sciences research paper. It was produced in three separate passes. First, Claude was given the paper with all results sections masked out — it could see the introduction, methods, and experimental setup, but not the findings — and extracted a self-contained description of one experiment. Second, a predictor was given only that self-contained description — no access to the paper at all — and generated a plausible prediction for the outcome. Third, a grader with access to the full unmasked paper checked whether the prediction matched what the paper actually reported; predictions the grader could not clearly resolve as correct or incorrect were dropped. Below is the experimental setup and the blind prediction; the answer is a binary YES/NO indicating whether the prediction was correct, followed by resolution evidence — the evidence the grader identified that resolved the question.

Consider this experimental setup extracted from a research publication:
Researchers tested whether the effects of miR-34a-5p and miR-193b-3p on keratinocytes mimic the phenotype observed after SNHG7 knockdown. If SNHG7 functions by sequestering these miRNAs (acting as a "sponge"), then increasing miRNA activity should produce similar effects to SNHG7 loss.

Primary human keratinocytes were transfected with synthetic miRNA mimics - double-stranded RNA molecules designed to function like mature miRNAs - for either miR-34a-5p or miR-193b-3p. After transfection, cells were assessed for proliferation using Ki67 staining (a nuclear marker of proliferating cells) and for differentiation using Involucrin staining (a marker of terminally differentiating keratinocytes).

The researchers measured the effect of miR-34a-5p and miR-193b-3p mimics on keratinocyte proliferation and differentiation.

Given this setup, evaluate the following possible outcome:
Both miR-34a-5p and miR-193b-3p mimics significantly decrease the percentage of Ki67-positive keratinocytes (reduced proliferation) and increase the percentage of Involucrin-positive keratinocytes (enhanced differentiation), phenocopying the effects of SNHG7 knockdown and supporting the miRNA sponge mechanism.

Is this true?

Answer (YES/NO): NO